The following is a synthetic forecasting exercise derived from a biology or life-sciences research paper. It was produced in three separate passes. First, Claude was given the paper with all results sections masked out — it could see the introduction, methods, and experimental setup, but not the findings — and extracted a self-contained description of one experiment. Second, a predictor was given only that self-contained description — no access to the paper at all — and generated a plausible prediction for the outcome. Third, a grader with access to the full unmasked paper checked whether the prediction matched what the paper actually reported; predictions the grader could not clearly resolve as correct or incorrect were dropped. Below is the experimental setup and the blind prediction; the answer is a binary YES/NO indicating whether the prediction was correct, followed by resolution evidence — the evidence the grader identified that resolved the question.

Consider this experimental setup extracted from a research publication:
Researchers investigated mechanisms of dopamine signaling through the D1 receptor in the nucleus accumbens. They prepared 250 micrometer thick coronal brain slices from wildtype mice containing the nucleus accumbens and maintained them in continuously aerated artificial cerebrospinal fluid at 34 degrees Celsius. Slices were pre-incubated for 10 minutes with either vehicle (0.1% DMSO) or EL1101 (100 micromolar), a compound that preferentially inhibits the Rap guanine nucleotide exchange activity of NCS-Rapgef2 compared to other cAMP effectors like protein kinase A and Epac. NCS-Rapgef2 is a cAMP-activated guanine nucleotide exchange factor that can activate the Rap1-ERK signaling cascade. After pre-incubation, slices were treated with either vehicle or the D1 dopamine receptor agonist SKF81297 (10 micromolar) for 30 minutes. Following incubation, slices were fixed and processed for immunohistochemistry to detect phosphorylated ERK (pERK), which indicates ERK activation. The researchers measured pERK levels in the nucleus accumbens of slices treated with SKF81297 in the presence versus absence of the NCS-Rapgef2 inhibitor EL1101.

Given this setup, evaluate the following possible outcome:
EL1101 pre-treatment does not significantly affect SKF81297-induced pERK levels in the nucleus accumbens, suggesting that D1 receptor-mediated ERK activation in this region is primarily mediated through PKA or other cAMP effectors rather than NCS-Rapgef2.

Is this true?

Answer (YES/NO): NO